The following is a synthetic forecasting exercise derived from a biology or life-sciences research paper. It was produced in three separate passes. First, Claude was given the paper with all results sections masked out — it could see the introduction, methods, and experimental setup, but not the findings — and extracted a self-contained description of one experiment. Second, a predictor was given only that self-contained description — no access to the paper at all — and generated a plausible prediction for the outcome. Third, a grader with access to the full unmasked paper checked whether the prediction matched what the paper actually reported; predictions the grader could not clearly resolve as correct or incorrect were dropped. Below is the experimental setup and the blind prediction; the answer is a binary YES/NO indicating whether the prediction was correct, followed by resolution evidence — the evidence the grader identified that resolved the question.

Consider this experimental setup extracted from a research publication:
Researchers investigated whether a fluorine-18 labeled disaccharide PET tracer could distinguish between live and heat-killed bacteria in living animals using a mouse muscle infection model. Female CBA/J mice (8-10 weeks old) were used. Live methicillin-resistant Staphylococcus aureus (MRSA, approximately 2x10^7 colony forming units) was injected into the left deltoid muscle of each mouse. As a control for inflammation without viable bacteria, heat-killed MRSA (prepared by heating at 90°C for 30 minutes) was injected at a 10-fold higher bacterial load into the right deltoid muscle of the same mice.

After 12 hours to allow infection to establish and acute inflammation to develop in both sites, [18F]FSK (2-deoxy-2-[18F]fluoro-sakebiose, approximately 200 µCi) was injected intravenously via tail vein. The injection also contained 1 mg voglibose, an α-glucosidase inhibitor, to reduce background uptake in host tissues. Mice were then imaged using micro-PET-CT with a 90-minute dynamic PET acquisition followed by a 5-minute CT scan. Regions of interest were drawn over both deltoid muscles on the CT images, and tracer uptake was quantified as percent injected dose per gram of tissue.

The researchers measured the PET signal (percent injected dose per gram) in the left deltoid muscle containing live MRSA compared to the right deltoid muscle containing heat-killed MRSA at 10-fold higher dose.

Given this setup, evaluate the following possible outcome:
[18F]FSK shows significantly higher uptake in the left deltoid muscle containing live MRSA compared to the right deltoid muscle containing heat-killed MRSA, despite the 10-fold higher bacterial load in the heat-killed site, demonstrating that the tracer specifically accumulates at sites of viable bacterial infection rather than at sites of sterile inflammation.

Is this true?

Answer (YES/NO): YES